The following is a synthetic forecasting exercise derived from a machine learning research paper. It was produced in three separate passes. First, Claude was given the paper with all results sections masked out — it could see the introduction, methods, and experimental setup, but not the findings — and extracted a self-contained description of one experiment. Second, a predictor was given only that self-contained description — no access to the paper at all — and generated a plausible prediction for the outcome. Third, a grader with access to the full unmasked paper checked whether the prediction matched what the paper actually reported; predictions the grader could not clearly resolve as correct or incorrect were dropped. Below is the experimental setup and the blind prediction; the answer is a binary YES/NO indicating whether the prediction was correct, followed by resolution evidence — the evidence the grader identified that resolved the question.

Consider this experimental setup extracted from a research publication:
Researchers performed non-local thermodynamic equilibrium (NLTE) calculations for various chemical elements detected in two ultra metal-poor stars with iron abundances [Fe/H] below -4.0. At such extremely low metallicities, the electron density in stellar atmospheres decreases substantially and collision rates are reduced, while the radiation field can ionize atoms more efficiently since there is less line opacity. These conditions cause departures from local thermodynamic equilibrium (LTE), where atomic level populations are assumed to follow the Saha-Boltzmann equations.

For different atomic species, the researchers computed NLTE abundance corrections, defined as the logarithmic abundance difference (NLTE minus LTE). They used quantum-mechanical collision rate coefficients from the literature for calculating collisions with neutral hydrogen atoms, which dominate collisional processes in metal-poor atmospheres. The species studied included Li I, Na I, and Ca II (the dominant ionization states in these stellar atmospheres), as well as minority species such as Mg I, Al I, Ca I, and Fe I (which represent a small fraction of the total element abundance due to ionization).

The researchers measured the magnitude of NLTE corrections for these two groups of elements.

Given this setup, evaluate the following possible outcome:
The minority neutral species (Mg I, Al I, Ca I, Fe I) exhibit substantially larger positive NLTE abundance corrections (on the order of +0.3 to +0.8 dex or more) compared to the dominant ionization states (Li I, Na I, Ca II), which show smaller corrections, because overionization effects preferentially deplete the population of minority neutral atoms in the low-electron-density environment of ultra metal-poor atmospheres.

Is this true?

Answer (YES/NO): YES